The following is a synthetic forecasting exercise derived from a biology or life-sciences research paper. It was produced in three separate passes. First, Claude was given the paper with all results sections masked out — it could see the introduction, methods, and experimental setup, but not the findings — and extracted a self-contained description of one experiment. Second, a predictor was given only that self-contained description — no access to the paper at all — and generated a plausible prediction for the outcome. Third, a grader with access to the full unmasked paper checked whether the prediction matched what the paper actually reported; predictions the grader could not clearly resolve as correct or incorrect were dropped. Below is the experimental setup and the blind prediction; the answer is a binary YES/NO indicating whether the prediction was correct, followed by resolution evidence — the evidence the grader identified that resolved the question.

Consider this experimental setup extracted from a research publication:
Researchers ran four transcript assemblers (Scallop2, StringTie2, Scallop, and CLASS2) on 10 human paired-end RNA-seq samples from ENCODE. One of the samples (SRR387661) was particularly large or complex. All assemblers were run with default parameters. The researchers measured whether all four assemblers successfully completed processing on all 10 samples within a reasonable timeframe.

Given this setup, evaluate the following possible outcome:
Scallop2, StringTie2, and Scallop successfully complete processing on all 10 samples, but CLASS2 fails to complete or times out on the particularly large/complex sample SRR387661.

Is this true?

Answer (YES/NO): YES